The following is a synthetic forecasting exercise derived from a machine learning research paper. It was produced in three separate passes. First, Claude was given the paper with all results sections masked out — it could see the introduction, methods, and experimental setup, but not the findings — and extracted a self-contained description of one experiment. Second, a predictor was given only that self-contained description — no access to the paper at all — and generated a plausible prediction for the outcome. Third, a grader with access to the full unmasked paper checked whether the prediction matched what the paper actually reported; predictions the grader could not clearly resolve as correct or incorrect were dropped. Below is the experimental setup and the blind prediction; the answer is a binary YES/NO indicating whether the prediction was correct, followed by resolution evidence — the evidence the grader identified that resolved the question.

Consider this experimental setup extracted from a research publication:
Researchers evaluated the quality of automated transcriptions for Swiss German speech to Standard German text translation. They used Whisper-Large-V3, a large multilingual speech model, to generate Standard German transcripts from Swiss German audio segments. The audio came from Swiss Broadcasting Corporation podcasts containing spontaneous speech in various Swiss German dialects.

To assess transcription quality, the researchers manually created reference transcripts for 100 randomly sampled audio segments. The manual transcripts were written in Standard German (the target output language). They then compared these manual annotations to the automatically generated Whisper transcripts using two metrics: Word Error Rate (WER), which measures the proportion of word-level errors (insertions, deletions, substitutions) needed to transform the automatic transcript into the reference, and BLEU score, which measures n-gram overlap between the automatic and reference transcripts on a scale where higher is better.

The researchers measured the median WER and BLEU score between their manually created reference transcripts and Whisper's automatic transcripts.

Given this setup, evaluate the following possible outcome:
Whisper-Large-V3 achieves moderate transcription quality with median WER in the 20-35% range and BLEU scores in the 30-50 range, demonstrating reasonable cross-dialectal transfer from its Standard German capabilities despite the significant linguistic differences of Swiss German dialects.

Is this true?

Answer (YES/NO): NO